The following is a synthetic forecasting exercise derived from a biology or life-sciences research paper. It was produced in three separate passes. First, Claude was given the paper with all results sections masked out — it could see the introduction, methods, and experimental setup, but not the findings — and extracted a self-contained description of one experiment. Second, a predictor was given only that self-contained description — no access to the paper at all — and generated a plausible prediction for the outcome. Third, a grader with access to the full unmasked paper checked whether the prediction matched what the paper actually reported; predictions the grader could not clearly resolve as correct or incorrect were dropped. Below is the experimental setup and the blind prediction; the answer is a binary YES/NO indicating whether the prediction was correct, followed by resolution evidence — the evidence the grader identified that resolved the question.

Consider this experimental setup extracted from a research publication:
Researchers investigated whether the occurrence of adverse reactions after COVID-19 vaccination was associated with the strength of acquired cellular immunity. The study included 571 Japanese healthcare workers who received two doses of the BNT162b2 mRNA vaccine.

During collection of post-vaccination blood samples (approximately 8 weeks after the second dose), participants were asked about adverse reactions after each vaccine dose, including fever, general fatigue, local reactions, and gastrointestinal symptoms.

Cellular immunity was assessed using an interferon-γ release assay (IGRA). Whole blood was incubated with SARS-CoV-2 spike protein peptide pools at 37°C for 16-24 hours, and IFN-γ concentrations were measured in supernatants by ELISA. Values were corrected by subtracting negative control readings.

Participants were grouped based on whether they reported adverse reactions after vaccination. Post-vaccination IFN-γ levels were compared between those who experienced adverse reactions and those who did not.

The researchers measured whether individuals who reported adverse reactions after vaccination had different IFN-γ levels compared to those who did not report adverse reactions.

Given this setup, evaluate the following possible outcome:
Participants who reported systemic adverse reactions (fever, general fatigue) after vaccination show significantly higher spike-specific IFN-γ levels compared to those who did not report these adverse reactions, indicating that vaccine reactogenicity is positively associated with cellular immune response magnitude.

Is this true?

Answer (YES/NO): YES